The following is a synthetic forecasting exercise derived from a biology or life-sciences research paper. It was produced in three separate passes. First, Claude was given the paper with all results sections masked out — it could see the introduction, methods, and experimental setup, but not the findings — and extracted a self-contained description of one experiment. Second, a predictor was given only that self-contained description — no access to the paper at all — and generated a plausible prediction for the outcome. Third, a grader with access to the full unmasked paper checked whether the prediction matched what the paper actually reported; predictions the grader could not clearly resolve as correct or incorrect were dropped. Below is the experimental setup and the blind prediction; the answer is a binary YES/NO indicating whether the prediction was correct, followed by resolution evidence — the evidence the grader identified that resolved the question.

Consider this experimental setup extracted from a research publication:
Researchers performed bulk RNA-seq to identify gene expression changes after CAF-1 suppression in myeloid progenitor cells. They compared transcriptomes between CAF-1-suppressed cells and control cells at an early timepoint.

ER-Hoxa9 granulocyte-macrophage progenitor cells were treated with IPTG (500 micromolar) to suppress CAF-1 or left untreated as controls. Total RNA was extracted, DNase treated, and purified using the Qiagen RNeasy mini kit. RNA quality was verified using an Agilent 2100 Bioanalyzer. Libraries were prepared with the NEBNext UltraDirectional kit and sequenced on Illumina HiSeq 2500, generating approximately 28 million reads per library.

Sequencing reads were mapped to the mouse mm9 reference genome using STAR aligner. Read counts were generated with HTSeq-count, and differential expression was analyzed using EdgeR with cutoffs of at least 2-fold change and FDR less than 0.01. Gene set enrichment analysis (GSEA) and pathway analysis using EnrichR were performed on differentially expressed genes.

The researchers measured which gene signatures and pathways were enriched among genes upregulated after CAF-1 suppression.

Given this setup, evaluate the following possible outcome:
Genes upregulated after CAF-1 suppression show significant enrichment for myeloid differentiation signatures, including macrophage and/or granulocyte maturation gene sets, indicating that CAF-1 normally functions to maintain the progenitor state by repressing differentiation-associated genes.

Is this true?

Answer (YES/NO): YES